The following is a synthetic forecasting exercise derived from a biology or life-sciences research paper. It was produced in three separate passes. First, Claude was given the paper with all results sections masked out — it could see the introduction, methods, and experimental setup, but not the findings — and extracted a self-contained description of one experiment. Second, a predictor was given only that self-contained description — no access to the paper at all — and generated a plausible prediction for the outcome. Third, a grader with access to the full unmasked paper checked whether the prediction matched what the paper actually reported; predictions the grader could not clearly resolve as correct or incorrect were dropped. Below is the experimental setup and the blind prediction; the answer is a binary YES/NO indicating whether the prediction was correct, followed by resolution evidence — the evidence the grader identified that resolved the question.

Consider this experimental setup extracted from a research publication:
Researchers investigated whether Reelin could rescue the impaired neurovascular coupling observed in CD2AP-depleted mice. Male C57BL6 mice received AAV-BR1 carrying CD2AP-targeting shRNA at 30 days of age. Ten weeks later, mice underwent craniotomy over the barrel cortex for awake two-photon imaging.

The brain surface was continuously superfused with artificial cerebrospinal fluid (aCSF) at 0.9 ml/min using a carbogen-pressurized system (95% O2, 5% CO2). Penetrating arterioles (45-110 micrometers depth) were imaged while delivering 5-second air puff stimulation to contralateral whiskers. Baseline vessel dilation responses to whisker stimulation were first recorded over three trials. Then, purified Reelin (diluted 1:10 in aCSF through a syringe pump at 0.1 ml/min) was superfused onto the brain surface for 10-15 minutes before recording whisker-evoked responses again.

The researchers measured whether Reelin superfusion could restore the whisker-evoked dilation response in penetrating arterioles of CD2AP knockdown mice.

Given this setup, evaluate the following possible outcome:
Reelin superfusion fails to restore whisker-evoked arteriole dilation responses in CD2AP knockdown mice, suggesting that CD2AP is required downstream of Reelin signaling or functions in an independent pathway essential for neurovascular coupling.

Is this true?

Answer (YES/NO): NO